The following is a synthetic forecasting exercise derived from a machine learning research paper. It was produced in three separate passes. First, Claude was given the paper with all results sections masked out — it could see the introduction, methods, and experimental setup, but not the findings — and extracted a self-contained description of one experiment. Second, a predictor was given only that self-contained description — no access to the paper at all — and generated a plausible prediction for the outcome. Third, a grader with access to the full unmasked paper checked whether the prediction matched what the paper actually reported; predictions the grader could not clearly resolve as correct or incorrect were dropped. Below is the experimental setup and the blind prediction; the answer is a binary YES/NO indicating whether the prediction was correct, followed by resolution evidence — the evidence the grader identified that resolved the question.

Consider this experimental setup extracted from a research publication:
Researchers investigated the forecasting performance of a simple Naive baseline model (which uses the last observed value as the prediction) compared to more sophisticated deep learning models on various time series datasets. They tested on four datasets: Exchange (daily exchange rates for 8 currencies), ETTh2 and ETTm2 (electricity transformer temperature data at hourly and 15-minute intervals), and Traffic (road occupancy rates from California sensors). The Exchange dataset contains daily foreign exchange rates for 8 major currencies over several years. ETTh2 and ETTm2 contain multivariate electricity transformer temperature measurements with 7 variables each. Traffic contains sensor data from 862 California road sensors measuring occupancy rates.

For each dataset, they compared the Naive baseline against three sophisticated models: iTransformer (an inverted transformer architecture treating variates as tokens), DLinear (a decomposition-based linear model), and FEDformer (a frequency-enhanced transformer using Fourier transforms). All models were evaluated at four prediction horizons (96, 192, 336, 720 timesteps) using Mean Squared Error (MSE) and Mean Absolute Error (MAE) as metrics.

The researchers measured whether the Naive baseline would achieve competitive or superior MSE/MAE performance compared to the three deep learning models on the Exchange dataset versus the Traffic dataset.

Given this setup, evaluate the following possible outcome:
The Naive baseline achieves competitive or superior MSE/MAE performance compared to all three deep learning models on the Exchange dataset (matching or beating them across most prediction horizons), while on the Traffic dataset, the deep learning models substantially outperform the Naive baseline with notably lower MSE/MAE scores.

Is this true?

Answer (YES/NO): YES